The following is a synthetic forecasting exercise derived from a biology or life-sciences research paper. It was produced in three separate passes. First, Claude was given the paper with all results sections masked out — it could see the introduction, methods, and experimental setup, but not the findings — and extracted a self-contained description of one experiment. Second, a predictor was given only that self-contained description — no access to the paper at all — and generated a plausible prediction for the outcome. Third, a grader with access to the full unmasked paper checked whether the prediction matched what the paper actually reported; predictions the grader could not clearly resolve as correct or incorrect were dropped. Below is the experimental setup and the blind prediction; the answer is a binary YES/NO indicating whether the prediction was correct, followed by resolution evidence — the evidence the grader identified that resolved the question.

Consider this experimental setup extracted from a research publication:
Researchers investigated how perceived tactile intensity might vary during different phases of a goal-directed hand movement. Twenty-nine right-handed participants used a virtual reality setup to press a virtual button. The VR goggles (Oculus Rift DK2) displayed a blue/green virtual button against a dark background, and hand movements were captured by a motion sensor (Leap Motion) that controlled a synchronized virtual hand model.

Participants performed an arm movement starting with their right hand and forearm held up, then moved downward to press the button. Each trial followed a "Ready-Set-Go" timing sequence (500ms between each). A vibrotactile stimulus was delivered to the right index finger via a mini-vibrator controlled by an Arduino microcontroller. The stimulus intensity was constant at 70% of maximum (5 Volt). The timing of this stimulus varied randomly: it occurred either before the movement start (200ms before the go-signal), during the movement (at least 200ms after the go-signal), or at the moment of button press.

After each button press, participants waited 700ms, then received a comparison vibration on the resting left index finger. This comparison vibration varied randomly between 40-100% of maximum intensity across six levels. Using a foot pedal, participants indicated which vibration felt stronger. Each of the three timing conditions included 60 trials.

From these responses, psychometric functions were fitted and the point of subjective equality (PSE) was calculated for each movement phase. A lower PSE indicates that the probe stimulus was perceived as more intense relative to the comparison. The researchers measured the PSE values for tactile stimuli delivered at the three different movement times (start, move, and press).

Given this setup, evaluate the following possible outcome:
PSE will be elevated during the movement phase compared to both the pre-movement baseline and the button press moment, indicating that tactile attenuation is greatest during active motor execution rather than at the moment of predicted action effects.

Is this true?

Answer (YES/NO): NO